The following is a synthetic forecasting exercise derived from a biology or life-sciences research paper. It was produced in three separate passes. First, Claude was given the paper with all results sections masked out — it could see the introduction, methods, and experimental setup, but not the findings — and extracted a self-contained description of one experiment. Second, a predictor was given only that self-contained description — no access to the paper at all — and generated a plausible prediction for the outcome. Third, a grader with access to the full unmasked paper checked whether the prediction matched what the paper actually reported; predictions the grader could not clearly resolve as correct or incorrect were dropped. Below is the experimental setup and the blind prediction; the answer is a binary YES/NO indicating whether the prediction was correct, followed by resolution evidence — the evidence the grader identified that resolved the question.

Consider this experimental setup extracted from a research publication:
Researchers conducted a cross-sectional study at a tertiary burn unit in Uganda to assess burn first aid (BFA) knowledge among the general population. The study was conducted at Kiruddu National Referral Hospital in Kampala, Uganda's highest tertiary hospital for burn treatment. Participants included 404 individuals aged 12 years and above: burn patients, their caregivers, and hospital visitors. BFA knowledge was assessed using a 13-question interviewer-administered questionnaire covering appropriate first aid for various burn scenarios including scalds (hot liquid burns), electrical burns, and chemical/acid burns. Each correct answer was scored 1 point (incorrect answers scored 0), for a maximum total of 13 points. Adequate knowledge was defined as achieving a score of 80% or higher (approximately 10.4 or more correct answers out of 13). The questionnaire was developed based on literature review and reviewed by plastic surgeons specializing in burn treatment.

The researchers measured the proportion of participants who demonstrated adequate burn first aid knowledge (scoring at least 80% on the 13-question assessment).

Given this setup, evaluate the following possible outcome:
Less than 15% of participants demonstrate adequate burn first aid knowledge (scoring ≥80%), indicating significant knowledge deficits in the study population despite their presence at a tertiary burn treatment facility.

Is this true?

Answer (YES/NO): YES